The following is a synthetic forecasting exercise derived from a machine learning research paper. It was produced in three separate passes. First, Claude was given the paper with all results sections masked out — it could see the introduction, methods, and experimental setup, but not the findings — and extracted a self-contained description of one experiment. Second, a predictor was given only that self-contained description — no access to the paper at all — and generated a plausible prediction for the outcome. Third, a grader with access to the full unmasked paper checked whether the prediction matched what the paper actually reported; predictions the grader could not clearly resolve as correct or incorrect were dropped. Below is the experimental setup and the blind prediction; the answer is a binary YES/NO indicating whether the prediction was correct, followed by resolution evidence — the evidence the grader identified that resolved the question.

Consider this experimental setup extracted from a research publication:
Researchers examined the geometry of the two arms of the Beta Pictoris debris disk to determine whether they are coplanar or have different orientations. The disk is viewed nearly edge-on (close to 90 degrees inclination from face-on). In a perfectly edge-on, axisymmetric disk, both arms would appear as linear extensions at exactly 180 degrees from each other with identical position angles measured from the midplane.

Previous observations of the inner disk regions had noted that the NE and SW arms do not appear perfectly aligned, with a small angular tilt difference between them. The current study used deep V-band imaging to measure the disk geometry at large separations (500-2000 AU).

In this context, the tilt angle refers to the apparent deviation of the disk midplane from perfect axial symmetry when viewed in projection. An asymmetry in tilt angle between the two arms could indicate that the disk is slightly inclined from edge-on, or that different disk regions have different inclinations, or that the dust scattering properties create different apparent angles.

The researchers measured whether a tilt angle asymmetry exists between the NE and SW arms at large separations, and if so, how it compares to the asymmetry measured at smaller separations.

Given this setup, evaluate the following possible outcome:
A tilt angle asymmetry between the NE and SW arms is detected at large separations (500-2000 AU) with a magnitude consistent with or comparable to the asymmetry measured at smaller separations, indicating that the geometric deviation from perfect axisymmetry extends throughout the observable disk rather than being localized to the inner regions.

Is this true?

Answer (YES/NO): NO